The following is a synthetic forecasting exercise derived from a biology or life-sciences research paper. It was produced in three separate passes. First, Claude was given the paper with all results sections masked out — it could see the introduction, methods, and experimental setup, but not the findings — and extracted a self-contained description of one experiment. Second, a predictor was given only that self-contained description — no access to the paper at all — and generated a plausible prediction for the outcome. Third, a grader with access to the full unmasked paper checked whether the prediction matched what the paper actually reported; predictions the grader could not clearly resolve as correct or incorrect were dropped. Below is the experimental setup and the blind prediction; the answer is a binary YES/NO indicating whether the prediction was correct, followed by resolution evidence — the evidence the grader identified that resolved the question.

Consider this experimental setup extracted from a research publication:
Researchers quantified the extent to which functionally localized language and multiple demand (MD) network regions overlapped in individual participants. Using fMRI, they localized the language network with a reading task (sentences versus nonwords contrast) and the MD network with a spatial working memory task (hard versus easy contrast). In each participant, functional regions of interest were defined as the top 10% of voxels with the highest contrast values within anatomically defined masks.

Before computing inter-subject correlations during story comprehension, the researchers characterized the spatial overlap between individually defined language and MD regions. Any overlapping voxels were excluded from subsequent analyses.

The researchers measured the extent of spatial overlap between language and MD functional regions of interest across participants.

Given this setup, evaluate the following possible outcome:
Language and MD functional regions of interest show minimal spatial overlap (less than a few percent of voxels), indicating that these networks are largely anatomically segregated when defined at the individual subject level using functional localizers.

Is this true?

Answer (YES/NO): YES